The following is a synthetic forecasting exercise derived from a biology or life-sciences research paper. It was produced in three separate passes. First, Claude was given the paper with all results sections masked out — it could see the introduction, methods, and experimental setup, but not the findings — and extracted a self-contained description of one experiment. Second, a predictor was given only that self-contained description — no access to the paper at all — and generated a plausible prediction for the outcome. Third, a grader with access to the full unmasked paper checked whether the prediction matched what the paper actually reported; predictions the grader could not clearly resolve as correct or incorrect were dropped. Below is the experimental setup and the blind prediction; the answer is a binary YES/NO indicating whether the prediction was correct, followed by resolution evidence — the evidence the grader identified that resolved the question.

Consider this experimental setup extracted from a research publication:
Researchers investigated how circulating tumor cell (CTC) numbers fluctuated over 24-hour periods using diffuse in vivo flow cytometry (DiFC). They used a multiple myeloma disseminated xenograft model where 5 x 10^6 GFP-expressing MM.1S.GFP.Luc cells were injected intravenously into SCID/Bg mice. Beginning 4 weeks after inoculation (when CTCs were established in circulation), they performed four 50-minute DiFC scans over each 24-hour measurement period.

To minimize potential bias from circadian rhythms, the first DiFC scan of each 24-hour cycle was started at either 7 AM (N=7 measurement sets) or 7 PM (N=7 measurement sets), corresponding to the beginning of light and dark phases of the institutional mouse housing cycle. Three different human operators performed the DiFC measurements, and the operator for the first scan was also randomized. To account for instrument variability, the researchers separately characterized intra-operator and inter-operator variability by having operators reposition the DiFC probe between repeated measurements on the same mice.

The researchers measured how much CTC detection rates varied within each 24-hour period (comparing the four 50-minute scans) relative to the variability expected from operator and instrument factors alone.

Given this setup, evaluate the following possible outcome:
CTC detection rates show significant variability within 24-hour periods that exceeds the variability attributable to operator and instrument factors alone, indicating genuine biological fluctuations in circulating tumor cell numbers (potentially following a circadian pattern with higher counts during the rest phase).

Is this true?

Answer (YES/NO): NO